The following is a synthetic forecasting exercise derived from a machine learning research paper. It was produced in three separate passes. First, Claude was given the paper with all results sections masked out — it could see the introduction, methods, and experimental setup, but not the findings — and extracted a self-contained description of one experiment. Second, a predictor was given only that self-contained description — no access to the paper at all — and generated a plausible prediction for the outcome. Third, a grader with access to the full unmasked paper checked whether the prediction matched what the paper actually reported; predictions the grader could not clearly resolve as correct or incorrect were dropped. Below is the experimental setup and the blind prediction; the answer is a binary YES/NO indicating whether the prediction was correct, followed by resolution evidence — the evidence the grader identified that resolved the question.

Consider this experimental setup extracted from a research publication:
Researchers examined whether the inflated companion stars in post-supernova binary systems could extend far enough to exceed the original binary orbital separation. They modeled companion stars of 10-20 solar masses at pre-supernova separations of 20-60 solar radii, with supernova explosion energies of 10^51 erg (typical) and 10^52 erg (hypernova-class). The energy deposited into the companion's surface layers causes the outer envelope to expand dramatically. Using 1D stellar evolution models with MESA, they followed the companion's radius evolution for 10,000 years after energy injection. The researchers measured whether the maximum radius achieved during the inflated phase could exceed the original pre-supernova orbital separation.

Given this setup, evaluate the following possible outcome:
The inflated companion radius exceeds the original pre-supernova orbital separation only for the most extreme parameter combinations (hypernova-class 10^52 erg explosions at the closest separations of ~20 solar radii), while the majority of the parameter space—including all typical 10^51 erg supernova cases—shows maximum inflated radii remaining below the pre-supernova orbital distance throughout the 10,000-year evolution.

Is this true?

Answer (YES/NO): NO